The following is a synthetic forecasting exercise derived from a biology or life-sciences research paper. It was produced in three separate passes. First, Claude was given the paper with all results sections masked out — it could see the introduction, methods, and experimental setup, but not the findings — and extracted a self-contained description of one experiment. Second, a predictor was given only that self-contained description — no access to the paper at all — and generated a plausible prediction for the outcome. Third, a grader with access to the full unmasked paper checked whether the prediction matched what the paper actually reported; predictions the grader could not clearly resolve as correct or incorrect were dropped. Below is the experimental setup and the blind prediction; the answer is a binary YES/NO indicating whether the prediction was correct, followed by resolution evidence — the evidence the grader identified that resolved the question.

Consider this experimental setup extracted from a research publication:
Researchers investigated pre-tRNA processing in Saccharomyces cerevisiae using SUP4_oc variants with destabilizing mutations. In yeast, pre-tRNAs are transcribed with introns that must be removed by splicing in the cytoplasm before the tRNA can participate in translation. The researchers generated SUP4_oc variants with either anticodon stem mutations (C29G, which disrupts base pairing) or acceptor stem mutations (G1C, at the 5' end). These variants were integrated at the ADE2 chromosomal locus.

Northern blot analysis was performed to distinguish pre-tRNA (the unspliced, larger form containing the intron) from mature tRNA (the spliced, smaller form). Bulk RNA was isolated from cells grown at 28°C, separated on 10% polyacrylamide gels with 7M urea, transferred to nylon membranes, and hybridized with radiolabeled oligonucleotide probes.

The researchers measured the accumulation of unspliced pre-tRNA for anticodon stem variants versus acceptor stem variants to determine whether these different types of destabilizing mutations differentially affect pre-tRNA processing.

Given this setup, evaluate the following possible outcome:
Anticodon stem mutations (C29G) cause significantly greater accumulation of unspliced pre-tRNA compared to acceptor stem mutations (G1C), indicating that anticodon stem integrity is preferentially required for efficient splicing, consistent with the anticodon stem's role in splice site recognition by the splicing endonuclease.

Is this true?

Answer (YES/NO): YES